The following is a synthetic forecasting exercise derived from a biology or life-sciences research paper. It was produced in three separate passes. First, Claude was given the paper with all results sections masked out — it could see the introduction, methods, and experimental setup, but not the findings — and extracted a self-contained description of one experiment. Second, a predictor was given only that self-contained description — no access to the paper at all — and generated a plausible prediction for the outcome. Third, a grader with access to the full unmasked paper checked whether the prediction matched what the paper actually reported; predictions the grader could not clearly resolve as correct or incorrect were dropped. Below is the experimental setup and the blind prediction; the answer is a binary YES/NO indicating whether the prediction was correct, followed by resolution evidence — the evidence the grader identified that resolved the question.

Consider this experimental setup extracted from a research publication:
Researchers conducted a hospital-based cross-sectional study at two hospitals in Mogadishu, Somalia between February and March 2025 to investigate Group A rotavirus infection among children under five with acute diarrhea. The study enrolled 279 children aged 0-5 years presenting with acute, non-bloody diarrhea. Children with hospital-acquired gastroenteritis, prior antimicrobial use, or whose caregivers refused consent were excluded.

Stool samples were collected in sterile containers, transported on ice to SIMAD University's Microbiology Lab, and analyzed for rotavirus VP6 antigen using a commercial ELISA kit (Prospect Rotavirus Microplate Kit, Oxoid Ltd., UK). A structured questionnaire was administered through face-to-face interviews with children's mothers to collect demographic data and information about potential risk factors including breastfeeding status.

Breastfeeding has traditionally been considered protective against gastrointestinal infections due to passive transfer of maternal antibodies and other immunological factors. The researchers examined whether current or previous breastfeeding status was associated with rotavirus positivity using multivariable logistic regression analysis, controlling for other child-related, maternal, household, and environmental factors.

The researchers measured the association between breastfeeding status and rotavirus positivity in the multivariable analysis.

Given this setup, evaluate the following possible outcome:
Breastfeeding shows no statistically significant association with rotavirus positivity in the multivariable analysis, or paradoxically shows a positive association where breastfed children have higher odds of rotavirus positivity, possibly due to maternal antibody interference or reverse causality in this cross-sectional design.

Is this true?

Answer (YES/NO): YES